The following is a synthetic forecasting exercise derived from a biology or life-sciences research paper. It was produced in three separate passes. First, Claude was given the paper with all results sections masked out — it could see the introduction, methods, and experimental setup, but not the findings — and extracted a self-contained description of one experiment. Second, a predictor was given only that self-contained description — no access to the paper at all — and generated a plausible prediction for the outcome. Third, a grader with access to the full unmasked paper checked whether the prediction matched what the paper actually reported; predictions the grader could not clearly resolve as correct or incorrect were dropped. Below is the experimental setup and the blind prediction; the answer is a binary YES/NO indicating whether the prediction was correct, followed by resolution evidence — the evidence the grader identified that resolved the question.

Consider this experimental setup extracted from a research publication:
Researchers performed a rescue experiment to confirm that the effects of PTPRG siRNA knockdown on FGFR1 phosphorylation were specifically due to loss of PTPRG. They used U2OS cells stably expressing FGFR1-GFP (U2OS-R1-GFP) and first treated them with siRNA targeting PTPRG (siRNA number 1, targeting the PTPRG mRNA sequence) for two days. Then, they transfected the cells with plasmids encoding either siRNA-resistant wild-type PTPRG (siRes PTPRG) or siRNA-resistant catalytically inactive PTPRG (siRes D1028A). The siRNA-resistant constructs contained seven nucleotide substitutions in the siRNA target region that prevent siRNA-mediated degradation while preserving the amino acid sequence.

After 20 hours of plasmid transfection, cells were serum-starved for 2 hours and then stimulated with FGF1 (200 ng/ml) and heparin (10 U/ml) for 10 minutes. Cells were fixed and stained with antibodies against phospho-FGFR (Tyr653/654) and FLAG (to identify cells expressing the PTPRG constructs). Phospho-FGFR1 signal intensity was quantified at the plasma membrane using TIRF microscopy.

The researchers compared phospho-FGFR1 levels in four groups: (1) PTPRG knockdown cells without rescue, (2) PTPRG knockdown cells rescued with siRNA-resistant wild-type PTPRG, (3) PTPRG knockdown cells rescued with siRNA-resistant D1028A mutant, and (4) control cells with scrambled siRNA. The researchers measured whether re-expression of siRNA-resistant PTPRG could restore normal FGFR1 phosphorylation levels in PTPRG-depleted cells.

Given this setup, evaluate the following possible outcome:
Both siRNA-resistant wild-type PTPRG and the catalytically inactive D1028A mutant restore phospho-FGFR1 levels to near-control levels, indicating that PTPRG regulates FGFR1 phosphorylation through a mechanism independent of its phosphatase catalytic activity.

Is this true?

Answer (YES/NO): NO